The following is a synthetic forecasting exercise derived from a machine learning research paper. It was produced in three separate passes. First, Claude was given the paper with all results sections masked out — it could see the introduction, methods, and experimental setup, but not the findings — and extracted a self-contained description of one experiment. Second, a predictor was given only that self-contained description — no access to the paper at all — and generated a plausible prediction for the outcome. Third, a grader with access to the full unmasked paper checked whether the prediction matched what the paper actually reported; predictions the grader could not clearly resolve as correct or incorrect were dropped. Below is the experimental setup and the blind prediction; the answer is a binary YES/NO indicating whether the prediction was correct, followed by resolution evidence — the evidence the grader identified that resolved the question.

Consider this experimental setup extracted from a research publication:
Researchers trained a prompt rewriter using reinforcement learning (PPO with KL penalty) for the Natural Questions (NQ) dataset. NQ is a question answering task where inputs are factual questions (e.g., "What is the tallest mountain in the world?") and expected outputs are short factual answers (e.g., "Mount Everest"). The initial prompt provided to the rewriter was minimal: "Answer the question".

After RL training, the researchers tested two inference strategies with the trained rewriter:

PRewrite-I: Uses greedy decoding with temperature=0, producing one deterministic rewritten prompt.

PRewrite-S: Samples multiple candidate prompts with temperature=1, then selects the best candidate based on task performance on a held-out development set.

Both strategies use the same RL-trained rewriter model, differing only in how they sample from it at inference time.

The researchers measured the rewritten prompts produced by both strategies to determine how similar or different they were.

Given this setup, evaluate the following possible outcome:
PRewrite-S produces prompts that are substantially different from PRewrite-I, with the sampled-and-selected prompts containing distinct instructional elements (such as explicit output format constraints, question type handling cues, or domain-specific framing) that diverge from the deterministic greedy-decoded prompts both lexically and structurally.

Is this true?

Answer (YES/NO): NO